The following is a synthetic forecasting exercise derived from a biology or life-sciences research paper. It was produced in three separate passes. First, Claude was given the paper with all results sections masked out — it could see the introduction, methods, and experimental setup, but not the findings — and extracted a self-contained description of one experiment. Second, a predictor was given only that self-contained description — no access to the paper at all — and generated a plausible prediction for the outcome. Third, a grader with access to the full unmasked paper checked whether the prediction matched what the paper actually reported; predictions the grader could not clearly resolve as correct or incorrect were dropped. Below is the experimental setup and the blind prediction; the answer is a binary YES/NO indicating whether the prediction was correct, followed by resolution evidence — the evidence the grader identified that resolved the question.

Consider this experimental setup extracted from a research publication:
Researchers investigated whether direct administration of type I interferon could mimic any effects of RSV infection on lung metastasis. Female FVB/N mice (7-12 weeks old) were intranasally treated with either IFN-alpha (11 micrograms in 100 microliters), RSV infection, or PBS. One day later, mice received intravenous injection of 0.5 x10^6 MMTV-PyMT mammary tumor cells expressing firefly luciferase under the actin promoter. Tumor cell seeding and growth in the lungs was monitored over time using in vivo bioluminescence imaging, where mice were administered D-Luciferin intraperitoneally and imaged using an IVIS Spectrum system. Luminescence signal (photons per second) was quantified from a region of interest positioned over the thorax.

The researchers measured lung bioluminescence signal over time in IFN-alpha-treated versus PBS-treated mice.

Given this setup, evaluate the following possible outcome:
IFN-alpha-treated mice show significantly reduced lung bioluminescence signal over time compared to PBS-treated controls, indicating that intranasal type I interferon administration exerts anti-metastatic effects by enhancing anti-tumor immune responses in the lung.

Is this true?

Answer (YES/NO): NO